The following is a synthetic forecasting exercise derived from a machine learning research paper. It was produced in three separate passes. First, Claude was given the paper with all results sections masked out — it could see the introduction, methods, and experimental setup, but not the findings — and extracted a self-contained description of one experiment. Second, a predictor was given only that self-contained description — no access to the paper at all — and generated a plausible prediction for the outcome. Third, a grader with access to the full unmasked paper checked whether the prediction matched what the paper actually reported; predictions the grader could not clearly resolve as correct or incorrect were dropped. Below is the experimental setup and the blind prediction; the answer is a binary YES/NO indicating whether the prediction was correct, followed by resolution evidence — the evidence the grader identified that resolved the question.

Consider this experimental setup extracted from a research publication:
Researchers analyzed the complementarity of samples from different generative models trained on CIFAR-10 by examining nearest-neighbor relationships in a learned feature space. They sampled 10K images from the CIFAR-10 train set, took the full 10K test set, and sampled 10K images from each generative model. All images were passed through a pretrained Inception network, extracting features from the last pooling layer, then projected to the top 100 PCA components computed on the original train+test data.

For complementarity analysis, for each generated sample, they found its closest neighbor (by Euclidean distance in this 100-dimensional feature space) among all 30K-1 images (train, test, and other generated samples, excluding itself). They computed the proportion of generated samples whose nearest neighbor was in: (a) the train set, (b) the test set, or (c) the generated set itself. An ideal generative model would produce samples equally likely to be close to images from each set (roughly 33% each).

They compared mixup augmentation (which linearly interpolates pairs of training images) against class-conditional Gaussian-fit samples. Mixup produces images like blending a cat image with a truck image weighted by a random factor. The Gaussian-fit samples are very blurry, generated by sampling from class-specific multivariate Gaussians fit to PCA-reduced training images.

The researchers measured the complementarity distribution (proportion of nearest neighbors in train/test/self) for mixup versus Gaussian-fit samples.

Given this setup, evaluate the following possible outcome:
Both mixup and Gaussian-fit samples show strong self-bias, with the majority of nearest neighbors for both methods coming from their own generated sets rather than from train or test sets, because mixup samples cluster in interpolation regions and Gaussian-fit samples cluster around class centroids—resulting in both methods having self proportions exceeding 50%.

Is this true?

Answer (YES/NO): NO